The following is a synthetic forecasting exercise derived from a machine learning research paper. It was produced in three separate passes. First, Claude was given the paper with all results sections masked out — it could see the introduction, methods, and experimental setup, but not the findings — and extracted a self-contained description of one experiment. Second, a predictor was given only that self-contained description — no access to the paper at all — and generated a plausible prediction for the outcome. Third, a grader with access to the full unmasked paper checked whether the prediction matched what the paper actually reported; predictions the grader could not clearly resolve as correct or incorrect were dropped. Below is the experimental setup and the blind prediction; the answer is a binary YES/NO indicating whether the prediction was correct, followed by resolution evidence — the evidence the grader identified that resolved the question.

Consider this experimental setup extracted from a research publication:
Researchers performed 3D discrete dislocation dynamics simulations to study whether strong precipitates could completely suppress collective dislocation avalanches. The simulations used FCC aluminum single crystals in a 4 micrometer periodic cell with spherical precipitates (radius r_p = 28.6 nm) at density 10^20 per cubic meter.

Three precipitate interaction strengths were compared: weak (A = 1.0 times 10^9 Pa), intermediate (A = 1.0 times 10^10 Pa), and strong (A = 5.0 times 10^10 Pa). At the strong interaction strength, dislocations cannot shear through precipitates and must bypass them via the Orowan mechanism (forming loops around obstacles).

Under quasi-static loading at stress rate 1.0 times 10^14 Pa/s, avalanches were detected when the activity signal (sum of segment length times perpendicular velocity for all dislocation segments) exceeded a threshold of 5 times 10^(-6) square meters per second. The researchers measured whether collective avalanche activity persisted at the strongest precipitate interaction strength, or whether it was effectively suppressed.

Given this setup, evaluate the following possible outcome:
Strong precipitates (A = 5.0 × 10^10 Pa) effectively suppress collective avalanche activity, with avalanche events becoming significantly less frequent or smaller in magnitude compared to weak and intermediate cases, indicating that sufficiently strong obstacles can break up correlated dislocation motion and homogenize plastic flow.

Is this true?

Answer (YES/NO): NO